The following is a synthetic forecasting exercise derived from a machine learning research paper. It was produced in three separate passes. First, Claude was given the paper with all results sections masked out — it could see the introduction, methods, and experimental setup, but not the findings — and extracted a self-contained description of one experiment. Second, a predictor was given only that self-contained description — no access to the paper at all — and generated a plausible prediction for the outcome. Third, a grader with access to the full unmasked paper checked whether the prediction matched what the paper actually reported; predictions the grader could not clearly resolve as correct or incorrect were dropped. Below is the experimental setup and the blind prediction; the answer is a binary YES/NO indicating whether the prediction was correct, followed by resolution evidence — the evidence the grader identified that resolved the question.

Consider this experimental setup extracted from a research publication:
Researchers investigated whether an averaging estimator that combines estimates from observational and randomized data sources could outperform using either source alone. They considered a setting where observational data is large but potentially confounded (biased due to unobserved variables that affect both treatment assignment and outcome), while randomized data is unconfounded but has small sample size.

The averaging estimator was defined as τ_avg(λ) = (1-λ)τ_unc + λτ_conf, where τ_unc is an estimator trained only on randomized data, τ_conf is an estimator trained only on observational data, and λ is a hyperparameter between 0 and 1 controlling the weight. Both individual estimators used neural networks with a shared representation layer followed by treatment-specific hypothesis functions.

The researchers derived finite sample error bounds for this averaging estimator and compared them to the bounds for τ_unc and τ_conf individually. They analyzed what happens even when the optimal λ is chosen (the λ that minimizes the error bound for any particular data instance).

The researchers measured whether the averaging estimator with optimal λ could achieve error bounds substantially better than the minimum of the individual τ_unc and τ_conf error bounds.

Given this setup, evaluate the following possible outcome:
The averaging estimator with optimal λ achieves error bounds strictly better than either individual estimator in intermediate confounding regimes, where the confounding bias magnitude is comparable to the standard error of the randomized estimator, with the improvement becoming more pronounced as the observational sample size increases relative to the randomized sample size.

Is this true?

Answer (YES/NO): NO